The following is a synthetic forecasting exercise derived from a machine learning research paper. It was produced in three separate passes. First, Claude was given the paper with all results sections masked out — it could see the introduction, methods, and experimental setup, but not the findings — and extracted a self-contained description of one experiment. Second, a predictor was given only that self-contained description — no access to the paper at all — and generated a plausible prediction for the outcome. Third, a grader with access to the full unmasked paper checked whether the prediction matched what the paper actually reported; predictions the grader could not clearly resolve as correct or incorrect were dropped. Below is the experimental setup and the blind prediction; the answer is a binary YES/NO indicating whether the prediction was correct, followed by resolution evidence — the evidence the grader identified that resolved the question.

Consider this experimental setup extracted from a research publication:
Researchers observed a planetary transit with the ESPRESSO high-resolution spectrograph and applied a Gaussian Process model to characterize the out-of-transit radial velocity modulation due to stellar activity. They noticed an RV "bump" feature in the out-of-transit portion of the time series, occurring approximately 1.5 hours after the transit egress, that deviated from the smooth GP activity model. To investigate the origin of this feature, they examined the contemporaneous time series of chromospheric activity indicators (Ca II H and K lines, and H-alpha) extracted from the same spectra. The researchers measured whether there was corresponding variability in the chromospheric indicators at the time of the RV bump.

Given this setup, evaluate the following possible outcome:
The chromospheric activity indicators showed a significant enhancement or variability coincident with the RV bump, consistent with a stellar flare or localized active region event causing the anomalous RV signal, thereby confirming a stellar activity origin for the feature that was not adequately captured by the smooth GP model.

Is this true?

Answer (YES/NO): YES